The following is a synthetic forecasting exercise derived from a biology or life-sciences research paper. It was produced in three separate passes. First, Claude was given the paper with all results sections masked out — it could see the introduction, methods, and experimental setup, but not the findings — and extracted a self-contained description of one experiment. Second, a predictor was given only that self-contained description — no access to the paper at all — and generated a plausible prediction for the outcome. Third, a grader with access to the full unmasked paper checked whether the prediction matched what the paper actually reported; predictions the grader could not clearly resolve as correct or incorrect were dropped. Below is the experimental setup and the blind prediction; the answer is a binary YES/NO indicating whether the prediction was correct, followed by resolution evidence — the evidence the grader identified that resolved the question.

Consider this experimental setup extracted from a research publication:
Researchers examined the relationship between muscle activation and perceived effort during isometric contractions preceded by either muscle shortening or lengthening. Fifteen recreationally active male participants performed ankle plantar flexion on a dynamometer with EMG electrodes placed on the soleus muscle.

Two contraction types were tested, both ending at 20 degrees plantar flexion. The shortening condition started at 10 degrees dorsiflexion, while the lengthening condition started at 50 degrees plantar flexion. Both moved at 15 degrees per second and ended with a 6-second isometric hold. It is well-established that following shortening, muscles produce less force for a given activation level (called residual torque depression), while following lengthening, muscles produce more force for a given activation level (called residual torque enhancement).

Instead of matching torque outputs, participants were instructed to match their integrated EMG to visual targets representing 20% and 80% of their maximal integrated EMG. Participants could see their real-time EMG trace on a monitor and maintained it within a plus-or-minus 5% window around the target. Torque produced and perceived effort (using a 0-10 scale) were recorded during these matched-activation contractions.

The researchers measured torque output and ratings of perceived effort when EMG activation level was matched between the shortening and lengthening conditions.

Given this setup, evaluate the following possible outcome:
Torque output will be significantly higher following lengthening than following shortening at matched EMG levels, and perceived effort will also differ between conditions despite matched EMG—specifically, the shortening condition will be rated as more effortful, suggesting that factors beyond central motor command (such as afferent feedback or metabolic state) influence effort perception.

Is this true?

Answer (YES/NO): NO